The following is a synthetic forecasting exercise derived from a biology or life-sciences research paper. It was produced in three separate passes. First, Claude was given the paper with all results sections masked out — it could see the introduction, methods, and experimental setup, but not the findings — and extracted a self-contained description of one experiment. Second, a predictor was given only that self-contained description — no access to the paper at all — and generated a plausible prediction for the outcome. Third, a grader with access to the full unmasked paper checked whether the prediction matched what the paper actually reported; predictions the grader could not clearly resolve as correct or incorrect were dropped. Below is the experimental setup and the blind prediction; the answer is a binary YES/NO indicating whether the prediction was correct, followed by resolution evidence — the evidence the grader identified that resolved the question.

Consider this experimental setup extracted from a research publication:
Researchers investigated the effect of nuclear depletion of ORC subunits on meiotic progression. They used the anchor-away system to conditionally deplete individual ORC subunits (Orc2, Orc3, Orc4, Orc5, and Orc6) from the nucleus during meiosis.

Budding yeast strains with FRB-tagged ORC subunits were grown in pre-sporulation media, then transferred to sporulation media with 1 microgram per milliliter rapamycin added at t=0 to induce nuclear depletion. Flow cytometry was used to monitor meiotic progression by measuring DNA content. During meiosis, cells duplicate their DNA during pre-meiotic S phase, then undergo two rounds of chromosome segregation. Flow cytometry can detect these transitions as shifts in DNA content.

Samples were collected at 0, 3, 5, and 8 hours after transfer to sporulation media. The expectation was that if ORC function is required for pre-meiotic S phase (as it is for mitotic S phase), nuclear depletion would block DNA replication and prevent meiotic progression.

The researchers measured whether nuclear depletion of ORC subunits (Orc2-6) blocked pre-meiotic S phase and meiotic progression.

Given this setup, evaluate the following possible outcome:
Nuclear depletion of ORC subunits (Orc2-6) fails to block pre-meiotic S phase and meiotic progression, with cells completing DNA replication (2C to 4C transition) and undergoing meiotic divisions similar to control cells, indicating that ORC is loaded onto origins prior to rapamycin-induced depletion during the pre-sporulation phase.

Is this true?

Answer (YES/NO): YES